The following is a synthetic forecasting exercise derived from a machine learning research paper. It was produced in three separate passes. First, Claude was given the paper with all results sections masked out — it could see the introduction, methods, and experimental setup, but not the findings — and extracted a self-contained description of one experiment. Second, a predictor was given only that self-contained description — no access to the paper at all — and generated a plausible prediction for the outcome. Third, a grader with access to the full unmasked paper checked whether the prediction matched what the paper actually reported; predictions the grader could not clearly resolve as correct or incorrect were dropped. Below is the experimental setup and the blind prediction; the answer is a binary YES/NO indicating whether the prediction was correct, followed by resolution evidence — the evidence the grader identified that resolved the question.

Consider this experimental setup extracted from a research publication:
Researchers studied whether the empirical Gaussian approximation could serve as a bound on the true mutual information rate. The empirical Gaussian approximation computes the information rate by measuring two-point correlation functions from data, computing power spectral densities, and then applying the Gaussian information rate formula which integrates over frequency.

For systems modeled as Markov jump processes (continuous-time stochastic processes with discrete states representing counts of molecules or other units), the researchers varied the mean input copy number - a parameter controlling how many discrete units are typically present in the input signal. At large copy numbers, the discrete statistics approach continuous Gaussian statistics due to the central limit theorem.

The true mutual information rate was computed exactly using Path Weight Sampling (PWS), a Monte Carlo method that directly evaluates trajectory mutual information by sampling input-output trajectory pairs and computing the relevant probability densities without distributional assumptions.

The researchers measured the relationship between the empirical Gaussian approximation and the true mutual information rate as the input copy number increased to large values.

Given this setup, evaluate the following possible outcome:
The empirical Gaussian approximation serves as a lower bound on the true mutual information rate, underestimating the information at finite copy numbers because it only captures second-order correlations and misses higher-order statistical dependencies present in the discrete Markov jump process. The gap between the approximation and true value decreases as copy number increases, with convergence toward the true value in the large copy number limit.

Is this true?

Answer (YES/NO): NO